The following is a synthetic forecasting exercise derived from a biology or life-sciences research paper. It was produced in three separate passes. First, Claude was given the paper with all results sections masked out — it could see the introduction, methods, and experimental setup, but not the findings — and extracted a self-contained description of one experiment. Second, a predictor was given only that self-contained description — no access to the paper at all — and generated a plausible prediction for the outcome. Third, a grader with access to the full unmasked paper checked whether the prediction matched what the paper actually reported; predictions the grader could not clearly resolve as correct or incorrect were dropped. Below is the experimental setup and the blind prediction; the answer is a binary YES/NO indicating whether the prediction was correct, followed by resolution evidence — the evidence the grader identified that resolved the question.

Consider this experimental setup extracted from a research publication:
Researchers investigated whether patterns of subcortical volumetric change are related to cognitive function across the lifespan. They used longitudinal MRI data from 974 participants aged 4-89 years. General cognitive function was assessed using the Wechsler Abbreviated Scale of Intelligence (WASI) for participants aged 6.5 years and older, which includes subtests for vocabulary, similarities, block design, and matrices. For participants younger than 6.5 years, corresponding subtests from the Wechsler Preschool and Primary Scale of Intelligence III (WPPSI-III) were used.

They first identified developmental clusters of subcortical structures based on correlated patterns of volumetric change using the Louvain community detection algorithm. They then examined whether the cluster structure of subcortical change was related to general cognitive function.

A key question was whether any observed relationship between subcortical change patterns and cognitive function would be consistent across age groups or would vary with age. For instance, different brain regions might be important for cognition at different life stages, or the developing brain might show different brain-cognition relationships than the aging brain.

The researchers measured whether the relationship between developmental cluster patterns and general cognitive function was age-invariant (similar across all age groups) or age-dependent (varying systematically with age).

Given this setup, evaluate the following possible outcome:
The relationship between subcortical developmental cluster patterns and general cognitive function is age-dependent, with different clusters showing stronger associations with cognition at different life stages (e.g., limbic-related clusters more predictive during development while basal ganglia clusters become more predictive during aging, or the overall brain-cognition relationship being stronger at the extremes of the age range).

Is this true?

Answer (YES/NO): NO